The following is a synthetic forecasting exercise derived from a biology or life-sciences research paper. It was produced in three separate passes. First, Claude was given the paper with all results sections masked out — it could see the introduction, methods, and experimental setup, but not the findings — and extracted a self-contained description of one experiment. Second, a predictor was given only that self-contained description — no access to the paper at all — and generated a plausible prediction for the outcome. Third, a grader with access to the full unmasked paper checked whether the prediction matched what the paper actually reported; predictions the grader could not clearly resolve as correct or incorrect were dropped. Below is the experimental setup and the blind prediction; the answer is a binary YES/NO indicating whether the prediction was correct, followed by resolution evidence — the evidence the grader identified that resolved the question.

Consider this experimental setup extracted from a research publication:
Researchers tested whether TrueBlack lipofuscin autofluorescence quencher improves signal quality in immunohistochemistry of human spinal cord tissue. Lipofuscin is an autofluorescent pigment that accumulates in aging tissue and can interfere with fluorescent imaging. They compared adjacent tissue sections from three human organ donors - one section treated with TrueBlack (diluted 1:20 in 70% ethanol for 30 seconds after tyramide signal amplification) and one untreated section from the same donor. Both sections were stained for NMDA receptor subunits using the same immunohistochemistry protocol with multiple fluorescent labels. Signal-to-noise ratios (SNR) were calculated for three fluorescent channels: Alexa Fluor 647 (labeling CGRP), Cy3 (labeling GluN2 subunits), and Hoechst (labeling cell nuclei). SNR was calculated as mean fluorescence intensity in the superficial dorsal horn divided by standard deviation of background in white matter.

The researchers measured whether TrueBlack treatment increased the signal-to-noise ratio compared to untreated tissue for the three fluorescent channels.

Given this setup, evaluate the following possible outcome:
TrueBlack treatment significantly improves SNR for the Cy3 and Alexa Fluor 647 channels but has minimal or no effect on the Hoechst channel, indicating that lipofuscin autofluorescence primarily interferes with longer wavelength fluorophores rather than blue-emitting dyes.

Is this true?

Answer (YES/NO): NO